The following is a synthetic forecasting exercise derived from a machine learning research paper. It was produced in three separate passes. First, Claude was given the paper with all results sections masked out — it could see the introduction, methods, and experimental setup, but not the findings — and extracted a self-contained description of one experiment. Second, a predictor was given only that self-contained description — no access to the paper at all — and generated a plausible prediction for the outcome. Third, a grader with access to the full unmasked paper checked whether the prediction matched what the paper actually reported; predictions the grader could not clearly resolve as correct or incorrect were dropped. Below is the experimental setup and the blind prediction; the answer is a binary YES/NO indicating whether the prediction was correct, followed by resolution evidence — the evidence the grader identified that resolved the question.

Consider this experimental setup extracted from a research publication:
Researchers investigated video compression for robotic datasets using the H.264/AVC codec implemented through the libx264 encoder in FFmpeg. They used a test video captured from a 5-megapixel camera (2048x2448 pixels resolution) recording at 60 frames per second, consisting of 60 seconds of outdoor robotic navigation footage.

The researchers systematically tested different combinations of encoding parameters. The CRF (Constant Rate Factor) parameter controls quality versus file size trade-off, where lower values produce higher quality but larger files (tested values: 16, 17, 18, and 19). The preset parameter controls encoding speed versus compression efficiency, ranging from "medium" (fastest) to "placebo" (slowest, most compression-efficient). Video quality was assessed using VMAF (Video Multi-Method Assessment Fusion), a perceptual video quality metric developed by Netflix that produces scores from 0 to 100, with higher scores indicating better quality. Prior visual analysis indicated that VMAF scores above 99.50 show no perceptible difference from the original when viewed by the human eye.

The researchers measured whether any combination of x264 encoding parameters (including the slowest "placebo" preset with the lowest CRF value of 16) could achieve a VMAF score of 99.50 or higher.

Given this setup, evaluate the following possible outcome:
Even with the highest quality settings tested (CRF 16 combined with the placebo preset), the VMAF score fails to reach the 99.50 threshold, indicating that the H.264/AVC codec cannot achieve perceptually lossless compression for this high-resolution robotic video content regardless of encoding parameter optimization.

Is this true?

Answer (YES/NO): YES